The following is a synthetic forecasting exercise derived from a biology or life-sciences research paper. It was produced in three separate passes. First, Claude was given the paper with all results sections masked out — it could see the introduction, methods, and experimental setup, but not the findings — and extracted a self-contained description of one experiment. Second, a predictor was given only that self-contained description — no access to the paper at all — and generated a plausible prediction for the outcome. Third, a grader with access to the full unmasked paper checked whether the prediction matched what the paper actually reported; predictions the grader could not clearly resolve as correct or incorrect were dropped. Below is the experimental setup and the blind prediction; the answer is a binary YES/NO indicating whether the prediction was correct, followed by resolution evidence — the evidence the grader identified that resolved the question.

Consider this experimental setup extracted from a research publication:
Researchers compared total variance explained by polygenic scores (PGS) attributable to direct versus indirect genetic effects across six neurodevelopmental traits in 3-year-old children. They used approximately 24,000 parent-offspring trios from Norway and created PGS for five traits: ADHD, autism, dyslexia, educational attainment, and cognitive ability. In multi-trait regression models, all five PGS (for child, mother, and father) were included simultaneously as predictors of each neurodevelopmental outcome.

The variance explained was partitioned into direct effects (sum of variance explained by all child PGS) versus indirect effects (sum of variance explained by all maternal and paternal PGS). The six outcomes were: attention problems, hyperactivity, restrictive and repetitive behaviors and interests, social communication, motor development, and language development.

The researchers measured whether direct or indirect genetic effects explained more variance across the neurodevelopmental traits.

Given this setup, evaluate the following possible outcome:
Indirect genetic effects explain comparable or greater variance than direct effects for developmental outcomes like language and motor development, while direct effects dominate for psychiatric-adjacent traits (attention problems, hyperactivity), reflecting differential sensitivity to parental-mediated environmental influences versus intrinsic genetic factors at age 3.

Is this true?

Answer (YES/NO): NO